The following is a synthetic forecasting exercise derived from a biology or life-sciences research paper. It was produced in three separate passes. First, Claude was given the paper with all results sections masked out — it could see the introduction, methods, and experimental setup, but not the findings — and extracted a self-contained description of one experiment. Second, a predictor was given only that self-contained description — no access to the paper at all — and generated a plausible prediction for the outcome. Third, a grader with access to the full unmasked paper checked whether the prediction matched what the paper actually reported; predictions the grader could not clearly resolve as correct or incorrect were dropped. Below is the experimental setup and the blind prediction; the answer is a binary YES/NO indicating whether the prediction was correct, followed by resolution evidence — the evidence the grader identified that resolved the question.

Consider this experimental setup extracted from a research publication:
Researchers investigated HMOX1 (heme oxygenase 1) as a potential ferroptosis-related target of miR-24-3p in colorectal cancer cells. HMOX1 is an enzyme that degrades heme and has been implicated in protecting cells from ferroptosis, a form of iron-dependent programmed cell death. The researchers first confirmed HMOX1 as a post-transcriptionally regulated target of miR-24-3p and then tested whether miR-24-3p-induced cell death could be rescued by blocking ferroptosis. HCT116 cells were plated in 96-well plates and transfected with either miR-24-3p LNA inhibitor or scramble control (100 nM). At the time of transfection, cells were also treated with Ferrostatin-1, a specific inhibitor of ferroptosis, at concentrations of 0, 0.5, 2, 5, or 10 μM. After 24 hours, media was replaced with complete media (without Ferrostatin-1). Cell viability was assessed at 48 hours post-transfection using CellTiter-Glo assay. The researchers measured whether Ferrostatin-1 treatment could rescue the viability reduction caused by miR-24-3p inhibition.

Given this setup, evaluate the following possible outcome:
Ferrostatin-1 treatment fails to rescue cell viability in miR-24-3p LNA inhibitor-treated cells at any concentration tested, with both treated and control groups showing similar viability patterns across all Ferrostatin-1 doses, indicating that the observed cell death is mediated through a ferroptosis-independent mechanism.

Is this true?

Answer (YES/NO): NO